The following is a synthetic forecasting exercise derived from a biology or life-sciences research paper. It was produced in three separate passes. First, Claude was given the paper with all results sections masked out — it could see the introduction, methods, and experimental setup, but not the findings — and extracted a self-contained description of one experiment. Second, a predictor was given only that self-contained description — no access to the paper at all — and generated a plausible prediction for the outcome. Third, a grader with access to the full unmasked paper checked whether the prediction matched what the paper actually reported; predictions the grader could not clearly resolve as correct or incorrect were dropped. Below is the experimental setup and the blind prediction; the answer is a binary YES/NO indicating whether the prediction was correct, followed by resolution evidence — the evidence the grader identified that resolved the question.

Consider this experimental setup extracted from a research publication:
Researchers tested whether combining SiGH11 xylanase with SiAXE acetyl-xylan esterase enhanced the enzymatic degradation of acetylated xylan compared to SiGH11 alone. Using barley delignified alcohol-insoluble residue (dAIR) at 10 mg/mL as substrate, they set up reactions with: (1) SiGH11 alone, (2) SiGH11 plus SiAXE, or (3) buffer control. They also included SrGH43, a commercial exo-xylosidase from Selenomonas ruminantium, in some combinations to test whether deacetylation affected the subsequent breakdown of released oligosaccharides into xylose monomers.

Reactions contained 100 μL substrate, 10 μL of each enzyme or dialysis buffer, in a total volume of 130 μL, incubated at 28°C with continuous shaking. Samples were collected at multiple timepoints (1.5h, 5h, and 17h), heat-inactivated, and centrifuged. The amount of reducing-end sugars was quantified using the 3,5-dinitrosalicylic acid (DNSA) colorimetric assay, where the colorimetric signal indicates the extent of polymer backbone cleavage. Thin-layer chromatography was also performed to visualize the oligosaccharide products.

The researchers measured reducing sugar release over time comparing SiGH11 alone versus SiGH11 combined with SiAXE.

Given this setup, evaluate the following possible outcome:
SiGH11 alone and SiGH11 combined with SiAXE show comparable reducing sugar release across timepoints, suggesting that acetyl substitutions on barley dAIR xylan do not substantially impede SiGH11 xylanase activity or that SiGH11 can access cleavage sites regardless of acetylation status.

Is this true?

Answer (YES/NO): YES